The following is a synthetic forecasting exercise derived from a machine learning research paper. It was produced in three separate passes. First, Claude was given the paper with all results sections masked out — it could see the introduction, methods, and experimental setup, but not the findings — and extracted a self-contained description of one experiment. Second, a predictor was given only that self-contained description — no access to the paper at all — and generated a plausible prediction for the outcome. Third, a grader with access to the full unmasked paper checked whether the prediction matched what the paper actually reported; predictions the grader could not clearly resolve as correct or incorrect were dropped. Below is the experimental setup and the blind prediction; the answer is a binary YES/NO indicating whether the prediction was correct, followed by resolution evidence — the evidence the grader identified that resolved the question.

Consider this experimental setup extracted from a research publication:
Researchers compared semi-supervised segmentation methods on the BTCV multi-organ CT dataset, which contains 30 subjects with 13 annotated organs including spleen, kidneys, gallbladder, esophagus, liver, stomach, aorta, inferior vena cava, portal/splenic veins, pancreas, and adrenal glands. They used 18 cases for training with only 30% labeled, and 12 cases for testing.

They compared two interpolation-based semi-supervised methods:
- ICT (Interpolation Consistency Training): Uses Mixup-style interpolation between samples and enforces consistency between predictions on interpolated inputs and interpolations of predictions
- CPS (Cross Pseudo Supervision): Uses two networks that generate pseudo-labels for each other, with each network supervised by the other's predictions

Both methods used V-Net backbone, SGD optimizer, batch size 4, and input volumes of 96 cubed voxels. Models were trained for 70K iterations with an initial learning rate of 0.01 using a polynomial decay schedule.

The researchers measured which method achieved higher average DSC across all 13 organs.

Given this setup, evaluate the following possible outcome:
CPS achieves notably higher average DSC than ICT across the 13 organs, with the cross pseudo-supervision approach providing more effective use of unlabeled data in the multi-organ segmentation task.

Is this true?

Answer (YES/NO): NO